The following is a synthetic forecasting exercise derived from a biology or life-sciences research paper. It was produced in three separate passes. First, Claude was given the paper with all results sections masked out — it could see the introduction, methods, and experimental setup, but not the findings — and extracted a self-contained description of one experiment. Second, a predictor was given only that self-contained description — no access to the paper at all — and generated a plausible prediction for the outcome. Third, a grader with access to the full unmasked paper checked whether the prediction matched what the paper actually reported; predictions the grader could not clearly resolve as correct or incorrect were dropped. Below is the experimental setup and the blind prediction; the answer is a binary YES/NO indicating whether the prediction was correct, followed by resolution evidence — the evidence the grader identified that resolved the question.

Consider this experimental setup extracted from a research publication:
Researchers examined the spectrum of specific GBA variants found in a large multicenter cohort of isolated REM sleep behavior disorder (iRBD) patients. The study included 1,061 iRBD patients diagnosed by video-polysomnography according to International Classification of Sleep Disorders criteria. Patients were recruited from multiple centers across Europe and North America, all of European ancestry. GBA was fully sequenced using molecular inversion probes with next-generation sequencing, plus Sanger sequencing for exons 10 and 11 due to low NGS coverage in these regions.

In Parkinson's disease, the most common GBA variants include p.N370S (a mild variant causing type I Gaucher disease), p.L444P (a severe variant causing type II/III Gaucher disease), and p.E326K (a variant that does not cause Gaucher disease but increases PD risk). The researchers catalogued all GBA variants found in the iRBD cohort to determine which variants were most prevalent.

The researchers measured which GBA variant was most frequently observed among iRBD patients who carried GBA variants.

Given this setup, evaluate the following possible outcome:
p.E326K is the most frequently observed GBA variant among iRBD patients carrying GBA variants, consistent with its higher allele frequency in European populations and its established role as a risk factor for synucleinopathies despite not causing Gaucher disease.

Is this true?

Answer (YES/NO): YES